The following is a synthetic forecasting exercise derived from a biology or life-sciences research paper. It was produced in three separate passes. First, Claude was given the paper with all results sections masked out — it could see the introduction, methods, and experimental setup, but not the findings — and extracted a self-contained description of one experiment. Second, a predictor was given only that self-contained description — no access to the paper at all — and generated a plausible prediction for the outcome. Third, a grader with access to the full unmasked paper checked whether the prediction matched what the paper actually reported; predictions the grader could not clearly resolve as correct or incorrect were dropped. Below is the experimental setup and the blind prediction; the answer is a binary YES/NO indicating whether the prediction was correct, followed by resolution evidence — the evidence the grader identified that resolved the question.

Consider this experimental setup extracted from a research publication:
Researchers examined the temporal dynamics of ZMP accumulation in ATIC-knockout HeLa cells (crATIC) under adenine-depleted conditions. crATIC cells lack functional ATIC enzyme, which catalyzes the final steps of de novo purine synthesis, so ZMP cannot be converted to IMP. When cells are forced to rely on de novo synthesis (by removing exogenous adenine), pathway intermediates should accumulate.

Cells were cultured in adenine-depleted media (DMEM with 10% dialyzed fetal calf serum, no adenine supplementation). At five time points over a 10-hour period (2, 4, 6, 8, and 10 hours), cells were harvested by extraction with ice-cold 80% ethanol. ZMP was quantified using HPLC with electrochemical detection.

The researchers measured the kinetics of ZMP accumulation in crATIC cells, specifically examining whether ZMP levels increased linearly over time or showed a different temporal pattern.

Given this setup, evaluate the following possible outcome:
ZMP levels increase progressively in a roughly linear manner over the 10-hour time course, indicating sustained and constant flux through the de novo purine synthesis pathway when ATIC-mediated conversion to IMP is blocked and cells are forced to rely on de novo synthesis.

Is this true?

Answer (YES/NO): YES